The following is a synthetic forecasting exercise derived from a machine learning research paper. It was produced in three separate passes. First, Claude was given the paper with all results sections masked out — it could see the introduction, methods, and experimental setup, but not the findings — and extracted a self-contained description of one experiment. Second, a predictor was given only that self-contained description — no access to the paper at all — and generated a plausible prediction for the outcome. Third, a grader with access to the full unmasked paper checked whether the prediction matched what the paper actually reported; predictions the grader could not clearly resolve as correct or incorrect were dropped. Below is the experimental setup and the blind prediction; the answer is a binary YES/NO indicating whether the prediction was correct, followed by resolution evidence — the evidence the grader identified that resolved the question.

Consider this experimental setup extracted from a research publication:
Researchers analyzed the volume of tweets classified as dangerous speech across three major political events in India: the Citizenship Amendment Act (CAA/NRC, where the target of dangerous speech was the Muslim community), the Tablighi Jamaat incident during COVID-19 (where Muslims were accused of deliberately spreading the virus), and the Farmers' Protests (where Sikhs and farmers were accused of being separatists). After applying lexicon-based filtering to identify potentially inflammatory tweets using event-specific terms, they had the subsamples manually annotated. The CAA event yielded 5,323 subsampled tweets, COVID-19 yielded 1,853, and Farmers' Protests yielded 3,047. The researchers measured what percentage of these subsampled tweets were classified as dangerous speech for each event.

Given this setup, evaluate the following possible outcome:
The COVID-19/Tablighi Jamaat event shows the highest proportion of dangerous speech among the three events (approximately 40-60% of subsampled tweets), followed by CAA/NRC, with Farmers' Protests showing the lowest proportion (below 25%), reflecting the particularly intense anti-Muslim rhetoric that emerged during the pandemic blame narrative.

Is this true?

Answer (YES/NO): NO